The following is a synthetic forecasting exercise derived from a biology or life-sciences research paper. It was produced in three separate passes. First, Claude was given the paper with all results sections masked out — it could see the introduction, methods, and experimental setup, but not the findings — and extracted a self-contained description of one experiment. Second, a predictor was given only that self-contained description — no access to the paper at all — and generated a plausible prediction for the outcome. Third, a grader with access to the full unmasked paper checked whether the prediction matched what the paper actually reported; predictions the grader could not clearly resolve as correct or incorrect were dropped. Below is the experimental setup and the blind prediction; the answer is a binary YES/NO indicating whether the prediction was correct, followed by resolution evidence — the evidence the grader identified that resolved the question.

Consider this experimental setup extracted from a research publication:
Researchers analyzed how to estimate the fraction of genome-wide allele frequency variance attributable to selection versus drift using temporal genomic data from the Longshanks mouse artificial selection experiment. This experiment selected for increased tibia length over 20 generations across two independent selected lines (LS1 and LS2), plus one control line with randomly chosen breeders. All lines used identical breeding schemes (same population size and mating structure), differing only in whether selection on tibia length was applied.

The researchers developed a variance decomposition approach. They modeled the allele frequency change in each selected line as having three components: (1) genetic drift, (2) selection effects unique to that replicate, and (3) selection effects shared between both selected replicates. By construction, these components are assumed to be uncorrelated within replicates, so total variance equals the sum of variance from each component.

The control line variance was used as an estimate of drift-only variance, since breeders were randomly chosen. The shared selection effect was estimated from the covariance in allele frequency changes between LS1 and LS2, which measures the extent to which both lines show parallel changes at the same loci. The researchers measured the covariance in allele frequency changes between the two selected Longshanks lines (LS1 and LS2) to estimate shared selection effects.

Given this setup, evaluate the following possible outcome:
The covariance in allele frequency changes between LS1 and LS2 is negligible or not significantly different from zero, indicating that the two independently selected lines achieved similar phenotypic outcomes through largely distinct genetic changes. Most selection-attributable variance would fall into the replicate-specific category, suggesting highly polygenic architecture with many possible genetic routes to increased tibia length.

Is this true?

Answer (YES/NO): NO